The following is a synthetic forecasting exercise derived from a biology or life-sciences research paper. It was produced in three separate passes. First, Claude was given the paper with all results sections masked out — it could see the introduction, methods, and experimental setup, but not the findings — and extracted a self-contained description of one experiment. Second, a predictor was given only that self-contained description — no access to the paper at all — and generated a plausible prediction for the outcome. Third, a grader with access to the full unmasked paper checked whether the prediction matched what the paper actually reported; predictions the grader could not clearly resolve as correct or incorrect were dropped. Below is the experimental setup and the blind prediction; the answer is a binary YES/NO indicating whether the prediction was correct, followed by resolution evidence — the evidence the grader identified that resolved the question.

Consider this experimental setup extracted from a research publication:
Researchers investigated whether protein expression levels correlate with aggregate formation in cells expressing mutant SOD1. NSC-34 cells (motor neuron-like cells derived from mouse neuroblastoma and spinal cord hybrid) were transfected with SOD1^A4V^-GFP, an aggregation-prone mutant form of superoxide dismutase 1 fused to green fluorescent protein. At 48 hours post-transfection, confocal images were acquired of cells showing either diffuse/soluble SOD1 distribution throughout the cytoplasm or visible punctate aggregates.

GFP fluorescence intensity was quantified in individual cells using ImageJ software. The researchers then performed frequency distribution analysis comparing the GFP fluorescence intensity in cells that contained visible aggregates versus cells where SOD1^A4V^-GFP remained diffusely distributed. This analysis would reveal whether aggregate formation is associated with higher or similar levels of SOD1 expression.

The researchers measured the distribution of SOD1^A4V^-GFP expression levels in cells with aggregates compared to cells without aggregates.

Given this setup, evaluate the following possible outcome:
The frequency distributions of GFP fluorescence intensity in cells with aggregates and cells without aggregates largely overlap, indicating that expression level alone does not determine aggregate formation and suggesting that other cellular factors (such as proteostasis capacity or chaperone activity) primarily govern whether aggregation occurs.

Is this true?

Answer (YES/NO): NO